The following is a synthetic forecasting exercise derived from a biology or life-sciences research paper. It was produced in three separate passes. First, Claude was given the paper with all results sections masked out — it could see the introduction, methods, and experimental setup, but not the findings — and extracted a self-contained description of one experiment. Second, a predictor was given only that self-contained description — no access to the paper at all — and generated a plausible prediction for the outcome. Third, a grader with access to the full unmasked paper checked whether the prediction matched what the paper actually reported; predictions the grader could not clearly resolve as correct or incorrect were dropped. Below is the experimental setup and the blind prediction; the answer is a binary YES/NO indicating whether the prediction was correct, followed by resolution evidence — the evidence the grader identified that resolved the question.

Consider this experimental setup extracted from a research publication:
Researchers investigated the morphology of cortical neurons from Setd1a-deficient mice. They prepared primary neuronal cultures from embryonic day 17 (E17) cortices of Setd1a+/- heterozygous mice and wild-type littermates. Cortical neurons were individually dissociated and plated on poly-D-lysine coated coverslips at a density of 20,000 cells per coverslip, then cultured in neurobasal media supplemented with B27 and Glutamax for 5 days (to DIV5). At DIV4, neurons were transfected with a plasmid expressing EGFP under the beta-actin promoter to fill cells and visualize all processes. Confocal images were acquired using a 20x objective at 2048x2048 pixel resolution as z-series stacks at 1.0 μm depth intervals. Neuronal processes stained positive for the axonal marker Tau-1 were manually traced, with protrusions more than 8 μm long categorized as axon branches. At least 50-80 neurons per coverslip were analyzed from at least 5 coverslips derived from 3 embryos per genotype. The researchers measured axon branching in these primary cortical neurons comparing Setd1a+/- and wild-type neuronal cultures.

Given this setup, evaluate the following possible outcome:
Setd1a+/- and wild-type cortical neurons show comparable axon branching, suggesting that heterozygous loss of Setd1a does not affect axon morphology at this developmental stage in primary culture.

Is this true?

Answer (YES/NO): NO